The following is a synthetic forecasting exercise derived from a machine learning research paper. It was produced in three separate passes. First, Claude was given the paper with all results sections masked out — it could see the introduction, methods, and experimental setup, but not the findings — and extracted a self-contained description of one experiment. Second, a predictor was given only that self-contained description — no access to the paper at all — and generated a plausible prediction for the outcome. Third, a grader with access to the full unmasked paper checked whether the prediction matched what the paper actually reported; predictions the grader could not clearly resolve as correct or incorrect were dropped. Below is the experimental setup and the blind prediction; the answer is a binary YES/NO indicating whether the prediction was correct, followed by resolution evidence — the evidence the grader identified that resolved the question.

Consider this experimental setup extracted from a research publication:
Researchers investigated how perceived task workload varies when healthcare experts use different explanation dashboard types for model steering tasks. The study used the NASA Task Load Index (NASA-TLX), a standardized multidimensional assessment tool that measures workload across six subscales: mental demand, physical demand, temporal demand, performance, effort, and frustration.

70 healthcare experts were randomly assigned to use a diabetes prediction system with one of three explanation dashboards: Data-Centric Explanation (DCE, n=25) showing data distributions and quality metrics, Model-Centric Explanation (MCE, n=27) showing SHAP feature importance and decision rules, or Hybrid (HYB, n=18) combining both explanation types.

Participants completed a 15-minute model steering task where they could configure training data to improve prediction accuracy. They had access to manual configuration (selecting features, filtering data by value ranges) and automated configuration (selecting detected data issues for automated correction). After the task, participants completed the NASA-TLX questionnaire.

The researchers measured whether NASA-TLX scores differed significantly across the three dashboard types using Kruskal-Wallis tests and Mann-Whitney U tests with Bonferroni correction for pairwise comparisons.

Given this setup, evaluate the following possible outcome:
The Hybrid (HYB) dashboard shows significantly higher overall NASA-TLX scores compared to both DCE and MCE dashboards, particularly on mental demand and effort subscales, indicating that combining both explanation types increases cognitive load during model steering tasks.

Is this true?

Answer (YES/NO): NO